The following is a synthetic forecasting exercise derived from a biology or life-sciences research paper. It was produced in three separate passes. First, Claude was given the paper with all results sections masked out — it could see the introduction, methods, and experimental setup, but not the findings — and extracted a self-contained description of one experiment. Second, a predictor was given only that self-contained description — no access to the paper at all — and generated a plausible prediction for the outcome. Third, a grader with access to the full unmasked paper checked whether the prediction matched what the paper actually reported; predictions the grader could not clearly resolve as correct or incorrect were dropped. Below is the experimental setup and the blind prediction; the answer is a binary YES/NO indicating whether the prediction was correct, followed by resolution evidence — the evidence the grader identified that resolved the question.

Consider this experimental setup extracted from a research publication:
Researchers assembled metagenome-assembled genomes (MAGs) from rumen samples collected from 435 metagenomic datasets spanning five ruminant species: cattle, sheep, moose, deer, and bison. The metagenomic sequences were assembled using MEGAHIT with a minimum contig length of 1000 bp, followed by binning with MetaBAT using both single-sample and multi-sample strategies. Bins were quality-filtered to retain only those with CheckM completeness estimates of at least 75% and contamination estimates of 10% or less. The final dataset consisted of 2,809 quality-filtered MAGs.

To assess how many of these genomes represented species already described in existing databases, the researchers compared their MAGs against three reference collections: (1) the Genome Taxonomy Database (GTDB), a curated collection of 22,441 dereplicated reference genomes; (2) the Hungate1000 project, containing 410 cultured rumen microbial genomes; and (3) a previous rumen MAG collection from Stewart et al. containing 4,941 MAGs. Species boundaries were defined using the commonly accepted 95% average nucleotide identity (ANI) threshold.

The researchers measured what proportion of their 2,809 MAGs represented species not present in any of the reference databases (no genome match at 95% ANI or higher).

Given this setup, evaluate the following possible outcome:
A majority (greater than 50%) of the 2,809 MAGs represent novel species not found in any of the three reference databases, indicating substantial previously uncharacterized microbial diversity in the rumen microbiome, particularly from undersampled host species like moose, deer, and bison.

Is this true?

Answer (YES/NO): NO